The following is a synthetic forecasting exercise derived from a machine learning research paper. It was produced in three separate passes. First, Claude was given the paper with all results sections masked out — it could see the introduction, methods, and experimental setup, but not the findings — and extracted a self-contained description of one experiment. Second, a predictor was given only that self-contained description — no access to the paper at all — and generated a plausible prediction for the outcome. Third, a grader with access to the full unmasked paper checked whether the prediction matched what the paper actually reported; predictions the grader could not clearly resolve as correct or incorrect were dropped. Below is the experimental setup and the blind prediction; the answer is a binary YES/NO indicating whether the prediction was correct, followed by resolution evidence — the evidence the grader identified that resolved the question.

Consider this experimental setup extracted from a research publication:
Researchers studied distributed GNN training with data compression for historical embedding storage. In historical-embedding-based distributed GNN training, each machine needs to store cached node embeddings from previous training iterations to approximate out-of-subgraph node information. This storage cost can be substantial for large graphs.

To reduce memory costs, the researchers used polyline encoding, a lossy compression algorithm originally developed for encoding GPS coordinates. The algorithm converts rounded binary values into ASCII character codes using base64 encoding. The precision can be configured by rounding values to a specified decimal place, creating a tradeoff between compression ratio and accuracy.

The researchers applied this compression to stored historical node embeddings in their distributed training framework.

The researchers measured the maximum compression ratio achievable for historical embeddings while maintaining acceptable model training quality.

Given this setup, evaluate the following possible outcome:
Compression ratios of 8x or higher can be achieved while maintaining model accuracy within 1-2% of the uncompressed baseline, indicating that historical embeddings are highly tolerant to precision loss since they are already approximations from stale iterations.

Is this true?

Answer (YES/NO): NO